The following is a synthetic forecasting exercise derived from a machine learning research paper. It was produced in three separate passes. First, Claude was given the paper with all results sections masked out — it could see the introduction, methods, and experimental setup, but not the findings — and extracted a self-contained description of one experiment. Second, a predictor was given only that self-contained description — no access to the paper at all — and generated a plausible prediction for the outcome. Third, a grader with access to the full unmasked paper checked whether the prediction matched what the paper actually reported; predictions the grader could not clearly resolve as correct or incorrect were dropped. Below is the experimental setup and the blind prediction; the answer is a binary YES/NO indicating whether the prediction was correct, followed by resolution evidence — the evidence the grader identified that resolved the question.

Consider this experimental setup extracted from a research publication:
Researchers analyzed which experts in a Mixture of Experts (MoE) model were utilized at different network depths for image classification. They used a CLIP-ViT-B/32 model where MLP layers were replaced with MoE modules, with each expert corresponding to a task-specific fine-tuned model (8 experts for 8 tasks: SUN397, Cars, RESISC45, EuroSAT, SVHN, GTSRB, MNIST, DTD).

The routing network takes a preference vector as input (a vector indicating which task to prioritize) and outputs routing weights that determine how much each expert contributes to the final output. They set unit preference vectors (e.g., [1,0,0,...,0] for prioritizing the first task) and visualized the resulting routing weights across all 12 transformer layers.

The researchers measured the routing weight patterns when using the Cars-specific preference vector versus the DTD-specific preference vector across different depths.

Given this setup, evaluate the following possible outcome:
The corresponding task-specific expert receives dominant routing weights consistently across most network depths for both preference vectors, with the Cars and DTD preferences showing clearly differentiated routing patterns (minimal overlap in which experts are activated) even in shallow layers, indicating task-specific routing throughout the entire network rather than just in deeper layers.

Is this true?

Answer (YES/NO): NO